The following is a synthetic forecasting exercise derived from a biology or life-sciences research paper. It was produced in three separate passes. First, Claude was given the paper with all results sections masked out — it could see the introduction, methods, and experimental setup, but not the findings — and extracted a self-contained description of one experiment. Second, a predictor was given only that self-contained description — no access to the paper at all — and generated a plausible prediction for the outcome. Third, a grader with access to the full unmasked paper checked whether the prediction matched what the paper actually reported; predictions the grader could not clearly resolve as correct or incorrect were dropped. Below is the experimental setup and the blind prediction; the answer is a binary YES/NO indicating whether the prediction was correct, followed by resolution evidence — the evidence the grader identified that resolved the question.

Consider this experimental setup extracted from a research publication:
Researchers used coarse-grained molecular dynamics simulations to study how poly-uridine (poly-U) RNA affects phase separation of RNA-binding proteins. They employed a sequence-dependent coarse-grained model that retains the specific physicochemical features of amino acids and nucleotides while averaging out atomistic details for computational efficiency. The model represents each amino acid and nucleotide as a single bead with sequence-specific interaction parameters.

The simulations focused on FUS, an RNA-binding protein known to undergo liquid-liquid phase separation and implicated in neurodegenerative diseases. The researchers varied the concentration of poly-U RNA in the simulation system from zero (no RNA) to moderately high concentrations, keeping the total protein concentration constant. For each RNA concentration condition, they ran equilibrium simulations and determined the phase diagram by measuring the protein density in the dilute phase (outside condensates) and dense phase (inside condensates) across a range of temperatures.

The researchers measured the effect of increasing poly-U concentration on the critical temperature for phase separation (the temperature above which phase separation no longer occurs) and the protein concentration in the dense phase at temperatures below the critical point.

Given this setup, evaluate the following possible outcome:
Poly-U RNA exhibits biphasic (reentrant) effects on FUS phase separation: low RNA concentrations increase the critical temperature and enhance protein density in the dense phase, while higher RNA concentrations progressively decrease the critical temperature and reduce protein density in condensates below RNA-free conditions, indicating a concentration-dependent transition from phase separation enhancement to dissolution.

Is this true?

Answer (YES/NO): NO